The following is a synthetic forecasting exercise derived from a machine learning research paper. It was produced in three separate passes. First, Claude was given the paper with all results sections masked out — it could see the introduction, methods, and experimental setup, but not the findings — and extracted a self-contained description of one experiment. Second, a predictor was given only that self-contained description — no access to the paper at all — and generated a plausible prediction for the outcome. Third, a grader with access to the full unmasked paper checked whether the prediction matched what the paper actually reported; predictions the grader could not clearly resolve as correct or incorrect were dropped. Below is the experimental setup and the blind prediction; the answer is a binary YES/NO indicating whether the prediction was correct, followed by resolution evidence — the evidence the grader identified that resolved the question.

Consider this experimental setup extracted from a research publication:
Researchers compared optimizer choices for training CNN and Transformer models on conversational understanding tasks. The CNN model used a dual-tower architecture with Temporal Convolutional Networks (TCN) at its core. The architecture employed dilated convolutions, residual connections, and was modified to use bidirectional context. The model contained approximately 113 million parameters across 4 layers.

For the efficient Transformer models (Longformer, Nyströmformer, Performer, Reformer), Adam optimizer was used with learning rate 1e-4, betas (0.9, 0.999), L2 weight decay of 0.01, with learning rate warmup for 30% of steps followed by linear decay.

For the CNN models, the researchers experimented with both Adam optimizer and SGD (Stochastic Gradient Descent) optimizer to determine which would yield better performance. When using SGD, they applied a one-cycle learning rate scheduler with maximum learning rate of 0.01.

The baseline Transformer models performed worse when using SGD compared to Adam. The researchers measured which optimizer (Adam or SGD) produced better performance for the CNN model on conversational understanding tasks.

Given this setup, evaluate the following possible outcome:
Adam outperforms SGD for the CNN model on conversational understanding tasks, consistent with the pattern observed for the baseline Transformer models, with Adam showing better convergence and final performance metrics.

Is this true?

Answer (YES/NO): NO